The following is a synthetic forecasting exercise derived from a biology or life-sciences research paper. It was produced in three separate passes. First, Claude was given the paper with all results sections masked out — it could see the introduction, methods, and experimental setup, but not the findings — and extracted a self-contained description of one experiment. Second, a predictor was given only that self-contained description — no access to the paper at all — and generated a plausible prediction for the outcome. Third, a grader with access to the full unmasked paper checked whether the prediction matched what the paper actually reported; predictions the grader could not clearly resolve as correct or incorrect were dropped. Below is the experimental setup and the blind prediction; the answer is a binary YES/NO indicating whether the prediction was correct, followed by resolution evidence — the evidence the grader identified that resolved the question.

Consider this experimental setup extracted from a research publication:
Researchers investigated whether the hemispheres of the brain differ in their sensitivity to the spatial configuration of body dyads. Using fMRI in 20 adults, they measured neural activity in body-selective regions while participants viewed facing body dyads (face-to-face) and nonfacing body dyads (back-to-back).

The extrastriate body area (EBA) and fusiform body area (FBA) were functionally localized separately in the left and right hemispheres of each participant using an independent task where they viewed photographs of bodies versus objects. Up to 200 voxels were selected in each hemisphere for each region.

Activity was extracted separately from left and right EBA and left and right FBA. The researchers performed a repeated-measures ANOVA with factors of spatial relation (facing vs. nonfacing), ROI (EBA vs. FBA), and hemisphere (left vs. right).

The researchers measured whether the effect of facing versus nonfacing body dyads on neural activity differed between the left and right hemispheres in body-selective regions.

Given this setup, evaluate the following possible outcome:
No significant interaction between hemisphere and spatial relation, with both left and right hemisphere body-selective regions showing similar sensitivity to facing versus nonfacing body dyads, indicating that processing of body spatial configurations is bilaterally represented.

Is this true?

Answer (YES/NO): YES